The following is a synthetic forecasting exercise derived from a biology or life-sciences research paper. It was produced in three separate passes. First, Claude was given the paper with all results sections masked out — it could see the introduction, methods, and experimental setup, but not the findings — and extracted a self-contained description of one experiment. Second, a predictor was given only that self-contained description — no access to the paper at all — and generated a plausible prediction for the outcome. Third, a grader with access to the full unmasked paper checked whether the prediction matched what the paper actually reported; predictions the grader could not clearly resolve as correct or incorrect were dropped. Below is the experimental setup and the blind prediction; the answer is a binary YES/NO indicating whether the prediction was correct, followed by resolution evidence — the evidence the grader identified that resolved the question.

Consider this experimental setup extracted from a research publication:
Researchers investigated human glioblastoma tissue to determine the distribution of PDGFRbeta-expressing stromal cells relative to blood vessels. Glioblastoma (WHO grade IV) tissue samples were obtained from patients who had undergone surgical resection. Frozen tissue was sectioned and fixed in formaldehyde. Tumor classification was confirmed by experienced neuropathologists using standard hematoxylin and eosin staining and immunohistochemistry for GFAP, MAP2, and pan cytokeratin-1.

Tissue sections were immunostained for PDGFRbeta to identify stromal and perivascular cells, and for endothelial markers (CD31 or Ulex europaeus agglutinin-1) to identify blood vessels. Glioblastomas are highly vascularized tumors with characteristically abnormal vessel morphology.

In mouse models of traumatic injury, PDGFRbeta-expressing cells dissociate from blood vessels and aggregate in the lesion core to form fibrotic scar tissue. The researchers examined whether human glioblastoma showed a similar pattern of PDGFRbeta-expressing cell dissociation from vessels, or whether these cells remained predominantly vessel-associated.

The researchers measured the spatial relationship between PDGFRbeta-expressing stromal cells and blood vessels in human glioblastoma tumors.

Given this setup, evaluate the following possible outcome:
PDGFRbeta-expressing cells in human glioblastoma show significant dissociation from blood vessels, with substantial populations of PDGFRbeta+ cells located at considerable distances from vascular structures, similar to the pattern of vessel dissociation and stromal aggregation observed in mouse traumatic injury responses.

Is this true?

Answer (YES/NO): NO